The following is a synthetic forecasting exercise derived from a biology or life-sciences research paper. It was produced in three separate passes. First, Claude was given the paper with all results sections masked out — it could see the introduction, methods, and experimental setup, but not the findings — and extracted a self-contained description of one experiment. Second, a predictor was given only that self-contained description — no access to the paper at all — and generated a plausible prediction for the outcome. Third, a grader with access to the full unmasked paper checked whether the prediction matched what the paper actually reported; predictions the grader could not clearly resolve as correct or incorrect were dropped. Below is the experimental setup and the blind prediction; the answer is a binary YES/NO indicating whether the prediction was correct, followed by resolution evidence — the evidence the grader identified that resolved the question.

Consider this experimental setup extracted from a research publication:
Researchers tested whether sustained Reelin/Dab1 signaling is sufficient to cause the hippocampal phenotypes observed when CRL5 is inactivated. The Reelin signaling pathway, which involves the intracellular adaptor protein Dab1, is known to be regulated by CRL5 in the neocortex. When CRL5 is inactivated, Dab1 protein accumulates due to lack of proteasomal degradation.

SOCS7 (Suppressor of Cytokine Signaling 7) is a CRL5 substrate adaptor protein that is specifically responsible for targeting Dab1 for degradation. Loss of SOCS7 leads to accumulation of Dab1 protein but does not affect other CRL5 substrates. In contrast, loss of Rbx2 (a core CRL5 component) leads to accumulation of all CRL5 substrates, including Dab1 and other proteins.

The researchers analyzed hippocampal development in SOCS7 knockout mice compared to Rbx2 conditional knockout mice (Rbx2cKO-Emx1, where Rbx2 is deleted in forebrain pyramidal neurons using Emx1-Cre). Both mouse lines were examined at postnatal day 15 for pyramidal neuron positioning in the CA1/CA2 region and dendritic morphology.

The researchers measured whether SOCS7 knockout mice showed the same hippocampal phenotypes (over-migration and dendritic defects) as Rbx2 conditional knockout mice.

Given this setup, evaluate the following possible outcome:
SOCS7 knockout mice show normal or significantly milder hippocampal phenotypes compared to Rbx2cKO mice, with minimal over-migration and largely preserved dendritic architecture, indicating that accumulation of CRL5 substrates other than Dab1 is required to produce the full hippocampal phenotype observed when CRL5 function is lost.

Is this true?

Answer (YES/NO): YES